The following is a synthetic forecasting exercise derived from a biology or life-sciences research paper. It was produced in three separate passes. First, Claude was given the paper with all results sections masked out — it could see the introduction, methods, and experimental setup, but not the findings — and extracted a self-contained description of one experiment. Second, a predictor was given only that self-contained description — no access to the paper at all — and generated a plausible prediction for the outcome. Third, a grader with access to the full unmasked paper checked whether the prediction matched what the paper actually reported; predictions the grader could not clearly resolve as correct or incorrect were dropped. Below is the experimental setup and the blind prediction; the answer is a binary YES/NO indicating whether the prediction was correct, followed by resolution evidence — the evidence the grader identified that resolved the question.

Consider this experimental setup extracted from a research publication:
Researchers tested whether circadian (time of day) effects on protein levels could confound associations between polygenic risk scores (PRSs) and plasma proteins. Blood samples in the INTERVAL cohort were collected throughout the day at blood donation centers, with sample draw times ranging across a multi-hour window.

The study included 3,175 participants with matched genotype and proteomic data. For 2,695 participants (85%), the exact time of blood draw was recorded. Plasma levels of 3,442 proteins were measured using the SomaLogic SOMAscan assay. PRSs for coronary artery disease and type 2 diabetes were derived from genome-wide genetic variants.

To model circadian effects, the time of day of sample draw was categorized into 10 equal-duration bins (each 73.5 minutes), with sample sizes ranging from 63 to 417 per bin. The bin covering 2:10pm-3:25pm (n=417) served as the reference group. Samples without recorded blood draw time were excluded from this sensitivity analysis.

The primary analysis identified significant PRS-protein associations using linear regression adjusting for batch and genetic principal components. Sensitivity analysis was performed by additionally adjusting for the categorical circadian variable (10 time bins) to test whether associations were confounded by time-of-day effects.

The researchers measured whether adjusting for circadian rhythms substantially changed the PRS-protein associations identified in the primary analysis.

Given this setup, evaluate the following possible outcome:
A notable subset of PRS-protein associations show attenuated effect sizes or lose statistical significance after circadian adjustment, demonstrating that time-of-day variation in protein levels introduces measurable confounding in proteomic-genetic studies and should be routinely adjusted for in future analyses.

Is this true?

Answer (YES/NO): NO